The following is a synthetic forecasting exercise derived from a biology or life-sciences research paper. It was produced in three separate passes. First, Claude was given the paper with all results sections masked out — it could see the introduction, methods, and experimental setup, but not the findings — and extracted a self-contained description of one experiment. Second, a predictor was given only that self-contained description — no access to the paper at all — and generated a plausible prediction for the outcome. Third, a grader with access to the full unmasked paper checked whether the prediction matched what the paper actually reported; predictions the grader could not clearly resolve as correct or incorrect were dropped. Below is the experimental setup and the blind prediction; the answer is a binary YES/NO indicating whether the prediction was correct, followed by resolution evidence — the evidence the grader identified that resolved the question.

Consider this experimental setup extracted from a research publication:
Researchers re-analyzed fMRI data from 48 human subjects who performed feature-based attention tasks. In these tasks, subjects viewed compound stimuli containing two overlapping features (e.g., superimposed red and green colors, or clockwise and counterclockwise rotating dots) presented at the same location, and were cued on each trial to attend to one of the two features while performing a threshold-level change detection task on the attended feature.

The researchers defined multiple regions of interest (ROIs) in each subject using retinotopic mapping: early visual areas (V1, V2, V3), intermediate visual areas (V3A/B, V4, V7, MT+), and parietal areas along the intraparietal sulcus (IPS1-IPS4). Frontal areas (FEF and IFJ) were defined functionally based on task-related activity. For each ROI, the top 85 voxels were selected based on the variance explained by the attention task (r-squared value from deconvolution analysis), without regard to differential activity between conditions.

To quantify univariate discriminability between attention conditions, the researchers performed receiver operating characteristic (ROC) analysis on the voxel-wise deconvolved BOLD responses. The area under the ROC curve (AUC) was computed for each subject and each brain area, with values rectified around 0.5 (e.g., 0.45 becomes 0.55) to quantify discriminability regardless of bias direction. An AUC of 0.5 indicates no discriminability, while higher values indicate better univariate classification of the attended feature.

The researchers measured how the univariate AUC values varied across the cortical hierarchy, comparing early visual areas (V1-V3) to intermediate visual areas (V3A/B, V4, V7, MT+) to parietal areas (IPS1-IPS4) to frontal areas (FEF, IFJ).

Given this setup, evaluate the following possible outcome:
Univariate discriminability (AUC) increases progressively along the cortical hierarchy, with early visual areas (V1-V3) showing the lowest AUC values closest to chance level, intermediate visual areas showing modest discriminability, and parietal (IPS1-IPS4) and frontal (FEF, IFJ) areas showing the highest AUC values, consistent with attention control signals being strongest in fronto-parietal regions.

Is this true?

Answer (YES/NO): YES